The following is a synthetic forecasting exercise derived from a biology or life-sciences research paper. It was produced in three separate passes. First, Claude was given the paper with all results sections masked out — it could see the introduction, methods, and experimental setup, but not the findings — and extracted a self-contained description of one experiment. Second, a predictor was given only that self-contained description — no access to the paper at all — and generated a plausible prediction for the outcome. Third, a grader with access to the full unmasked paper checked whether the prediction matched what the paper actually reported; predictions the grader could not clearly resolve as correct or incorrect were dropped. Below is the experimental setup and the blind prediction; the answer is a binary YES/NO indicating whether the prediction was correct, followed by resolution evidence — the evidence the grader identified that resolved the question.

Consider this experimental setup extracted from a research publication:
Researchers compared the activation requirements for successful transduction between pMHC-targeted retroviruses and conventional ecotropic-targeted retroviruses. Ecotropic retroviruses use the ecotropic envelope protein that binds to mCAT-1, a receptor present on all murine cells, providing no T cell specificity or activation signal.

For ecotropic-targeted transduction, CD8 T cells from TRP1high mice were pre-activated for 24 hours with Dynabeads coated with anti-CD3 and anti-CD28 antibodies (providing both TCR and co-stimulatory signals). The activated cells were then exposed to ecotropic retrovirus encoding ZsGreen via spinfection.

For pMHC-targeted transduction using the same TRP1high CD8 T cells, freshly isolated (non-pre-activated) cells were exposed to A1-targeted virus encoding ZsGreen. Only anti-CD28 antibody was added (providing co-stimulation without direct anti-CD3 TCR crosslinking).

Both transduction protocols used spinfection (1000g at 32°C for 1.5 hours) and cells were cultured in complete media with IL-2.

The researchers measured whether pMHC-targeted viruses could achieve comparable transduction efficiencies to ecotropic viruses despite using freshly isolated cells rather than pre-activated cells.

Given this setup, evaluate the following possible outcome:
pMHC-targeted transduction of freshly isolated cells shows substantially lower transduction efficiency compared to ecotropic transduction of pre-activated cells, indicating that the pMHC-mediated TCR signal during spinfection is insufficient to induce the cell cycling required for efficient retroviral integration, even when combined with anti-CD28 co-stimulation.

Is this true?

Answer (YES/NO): NO